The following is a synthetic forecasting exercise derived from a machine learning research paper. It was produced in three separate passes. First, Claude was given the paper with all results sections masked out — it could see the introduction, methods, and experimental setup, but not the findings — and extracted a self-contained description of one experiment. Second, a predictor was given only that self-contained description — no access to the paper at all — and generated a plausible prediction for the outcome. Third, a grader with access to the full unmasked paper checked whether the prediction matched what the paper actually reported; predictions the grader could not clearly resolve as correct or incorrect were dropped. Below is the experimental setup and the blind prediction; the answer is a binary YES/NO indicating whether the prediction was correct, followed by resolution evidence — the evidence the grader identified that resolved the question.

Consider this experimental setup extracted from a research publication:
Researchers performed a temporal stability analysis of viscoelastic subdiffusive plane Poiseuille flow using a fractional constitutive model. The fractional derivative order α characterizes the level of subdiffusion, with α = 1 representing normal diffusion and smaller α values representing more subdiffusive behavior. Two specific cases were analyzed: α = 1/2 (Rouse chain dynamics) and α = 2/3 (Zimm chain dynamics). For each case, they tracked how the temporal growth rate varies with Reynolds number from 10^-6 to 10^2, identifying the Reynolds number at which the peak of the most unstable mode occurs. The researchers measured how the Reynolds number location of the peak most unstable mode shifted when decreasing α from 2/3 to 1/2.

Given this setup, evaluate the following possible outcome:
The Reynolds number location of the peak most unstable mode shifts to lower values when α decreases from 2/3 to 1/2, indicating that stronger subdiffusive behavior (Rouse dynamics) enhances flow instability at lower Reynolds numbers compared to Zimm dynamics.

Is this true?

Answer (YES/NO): YES